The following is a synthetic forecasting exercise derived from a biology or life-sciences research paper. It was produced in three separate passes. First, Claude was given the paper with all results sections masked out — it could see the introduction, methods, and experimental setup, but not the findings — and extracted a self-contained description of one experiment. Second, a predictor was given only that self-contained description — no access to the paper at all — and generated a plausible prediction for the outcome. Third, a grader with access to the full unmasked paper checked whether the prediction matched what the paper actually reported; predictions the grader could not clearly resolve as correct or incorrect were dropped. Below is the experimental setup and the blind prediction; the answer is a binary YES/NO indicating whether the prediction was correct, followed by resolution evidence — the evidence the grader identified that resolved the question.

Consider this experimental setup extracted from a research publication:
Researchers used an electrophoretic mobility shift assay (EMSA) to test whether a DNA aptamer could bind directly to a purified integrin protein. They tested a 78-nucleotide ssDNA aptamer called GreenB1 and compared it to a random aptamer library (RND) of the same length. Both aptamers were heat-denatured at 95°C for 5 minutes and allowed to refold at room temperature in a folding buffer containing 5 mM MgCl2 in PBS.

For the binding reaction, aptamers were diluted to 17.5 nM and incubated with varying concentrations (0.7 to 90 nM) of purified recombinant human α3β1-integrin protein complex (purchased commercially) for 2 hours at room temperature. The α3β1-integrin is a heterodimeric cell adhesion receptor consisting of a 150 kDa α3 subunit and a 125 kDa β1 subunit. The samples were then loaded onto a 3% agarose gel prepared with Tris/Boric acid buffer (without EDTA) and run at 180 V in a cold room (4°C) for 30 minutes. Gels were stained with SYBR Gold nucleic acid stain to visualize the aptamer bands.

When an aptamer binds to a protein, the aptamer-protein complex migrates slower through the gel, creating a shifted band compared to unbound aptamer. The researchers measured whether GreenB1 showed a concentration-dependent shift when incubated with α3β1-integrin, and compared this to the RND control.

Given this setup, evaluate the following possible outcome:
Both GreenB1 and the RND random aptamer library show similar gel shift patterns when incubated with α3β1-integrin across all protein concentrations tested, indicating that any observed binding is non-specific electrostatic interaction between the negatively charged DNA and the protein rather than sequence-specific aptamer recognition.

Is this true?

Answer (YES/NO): NO